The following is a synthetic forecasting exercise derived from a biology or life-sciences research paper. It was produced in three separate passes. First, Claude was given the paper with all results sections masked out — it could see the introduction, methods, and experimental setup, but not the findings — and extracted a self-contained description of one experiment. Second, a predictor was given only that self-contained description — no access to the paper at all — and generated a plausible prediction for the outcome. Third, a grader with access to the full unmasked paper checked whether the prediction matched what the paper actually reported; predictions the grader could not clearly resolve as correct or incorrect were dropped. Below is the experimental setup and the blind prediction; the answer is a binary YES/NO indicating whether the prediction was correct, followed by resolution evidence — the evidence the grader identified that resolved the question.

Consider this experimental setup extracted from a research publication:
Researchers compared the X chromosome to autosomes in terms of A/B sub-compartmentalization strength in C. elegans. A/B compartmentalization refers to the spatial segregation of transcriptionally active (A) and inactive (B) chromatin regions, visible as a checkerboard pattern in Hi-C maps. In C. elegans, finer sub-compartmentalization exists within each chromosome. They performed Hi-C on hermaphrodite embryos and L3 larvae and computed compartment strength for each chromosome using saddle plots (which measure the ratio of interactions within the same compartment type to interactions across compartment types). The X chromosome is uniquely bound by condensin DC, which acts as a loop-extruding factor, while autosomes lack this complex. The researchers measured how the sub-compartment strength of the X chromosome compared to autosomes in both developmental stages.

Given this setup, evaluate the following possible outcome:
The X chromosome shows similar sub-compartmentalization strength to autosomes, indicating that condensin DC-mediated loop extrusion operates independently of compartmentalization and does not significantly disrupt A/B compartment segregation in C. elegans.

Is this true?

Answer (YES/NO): NO